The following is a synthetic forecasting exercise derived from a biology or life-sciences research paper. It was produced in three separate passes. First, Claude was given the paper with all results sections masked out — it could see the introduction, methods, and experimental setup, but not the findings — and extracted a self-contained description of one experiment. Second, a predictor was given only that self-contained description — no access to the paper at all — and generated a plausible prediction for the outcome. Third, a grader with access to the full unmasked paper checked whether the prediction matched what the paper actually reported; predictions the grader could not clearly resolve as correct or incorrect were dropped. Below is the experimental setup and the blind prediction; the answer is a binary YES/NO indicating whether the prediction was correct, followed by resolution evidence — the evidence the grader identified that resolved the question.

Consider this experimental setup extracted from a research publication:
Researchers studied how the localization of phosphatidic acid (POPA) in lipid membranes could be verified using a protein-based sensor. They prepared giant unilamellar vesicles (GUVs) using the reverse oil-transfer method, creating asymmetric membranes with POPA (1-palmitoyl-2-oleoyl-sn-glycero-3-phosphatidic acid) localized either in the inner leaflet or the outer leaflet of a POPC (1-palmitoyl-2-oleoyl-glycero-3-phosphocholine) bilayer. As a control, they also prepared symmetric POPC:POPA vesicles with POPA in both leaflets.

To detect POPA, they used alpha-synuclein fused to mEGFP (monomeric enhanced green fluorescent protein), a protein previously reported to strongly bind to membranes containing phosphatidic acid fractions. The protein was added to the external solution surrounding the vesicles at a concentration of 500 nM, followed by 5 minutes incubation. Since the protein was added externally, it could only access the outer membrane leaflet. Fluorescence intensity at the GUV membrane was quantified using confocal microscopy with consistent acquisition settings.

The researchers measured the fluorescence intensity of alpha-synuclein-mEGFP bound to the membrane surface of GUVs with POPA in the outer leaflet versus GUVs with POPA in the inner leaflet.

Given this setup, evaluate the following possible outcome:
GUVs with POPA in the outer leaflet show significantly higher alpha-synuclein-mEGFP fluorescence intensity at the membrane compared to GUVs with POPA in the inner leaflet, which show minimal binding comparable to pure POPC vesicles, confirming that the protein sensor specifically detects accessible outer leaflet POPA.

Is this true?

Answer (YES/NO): YES